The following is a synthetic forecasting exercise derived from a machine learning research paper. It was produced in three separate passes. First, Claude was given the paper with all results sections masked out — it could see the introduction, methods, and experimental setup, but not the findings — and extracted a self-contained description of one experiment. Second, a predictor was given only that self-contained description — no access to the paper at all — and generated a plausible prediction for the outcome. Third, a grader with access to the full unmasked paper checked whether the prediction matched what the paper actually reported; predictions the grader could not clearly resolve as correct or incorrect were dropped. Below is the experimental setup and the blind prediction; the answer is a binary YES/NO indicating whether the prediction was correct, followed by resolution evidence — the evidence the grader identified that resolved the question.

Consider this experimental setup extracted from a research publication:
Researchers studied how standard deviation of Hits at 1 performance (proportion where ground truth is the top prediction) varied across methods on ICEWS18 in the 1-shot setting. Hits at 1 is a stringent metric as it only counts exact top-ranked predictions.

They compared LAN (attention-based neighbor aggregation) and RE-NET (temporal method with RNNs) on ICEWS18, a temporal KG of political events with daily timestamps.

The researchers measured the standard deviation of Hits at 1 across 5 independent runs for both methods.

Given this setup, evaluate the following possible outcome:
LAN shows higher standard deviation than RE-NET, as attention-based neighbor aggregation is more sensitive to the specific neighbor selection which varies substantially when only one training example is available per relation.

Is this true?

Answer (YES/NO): YES